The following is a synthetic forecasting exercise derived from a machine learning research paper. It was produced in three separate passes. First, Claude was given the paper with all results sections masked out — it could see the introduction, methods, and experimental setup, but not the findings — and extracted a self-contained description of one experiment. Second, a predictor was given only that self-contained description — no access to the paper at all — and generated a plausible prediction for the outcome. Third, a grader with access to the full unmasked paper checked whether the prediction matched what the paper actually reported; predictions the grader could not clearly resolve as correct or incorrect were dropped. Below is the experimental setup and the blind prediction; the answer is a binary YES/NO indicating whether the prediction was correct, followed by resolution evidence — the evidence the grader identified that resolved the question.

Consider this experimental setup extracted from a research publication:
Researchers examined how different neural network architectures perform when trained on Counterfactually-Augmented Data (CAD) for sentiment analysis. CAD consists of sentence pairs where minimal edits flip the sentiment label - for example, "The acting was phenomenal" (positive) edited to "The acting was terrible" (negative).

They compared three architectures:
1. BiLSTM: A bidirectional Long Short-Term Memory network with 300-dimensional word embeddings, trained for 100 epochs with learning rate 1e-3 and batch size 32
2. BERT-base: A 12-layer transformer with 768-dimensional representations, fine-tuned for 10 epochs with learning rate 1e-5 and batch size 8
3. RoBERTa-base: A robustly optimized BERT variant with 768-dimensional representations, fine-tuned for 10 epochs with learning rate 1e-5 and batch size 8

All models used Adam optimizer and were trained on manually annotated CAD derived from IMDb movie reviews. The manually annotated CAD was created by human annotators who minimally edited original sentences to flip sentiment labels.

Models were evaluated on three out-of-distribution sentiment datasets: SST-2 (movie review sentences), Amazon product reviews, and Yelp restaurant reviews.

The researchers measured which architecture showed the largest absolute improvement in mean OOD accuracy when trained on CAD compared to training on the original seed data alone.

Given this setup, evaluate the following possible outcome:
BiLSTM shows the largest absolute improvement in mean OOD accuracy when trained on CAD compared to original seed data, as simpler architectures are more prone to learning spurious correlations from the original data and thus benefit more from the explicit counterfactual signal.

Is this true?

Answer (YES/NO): YES